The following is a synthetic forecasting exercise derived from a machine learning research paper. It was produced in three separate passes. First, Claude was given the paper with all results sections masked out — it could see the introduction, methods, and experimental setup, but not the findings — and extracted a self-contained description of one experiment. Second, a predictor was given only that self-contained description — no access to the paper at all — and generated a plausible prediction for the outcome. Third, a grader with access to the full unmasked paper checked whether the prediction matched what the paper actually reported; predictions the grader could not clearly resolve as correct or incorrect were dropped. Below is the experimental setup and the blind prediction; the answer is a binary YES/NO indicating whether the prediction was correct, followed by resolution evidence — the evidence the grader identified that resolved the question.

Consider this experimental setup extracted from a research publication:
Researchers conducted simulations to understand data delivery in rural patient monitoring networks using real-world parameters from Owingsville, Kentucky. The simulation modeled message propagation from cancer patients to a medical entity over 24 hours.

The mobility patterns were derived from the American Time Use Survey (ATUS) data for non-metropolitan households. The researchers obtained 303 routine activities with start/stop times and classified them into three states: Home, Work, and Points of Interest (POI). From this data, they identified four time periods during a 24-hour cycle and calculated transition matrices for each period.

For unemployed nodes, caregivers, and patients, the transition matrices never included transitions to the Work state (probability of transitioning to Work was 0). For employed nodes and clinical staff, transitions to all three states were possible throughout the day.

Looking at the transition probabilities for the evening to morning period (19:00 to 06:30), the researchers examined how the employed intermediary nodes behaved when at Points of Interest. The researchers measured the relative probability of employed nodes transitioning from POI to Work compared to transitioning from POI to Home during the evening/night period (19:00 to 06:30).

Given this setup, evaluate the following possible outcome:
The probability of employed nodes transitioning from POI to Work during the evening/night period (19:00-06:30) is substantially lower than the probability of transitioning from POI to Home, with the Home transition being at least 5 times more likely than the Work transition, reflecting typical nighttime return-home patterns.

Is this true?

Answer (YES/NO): NO